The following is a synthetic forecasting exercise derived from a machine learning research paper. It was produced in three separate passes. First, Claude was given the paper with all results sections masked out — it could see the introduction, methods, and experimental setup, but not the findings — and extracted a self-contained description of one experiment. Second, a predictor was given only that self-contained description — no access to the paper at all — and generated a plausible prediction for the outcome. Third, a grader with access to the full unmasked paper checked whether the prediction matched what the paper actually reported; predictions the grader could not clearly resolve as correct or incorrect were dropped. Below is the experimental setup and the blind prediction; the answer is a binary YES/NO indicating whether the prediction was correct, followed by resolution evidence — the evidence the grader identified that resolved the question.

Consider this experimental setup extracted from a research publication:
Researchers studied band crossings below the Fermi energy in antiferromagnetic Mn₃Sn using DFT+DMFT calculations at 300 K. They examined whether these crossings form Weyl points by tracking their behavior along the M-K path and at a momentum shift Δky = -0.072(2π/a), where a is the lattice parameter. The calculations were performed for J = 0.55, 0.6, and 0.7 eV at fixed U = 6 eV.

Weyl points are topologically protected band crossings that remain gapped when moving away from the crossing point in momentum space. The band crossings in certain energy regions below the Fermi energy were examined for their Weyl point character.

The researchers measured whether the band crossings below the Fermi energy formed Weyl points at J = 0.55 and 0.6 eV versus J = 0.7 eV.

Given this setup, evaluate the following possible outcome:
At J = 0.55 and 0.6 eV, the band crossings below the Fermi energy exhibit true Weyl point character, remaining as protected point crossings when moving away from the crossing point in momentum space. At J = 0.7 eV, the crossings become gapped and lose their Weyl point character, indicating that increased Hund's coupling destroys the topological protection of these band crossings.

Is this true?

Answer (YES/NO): YES